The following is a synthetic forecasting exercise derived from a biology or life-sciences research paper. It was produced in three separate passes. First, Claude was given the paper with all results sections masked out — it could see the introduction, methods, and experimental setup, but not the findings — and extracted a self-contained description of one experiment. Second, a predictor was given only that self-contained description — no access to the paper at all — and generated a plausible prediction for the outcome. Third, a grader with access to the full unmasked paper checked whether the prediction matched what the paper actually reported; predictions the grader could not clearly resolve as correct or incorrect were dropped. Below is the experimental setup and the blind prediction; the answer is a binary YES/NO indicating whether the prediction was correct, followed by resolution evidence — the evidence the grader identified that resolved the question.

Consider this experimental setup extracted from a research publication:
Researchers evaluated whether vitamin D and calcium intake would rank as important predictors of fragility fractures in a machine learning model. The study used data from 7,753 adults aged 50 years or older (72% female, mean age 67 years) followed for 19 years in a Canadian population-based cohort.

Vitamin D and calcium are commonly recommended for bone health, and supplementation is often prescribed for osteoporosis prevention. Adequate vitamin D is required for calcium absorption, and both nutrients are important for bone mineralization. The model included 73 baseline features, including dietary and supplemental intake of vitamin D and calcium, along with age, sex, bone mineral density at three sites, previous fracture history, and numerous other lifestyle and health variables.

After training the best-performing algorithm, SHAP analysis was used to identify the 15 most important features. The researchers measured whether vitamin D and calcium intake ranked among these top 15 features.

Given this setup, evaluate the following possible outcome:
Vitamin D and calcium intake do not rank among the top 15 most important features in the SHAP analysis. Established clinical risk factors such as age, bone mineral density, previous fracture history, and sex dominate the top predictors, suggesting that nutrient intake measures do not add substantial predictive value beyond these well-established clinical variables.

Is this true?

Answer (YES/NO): NO